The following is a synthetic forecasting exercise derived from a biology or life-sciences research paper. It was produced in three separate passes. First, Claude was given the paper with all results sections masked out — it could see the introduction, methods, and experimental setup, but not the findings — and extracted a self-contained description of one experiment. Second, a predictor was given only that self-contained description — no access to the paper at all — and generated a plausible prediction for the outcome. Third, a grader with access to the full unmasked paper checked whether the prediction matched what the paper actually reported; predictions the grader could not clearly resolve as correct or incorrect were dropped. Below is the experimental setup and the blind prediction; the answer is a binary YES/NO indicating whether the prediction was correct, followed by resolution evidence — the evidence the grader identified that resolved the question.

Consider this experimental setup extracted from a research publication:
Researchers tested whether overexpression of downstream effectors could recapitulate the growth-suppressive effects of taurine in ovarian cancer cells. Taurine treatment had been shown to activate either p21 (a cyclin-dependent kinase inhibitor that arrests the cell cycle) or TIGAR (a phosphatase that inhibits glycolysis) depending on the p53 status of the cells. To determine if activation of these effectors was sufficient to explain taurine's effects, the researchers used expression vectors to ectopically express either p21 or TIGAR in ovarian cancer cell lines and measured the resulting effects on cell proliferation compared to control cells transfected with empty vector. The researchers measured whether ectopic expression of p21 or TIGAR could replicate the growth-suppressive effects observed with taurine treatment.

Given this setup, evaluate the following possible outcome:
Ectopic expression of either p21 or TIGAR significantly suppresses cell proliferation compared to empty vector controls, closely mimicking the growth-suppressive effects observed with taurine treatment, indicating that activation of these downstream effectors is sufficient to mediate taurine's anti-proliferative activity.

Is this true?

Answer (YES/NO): NO